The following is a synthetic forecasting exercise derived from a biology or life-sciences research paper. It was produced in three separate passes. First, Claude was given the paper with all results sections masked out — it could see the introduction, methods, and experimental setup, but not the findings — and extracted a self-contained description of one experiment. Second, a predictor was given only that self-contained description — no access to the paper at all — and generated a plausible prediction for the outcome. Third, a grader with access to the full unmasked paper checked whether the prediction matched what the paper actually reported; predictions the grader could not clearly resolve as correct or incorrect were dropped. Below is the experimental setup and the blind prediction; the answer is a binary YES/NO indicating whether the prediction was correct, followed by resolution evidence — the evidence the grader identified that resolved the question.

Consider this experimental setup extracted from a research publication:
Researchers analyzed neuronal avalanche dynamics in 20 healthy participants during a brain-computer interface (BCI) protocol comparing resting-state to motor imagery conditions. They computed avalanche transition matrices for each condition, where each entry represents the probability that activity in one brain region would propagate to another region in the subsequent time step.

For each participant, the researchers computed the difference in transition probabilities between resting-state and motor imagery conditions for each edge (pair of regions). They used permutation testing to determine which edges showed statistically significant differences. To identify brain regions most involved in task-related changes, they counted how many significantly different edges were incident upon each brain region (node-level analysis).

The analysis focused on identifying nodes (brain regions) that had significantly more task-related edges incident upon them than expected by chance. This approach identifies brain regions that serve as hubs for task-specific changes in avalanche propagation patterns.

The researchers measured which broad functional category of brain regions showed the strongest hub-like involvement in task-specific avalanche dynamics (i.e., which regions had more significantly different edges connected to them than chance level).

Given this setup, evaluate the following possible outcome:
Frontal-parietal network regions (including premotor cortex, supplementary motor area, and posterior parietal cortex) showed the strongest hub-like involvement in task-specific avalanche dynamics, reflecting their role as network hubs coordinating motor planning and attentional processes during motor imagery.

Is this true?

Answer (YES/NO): NO